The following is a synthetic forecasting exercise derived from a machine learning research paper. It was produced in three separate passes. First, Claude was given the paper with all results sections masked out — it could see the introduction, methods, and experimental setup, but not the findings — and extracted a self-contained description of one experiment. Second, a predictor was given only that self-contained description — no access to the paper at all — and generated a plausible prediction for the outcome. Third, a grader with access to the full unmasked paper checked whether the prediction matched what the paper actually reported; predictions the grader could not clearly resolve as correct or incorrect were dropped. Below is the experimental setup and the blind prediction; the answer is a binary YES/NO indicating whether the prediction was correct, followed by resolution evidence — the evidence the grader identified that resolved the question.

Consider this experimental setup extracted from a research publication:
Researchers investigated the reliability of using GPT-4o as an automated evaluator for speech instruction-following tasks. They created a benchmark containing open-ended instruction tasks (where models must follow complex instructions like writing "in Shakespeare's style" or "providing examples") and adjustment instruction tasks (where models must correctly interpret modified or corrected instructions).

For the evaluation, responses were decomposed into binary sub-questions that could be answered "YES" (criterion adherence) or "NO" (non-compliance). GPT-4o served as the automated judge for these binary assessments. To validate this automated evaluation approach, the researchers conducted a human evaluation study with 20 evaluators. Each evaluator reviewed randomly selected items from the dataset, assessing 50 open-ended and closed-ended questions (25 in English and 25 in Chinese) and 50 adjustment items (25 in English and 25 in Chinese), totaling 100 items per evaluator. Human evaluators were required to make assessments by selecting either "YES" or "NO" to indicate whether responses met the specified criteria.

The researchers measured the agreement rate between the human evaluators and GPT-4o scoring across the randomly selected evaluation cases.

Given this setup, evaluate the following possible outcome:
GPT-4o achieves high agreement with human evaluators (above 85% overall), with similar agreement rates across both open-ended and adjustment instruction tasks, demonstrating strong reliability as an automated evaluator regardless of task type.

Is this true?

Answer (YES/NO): YES